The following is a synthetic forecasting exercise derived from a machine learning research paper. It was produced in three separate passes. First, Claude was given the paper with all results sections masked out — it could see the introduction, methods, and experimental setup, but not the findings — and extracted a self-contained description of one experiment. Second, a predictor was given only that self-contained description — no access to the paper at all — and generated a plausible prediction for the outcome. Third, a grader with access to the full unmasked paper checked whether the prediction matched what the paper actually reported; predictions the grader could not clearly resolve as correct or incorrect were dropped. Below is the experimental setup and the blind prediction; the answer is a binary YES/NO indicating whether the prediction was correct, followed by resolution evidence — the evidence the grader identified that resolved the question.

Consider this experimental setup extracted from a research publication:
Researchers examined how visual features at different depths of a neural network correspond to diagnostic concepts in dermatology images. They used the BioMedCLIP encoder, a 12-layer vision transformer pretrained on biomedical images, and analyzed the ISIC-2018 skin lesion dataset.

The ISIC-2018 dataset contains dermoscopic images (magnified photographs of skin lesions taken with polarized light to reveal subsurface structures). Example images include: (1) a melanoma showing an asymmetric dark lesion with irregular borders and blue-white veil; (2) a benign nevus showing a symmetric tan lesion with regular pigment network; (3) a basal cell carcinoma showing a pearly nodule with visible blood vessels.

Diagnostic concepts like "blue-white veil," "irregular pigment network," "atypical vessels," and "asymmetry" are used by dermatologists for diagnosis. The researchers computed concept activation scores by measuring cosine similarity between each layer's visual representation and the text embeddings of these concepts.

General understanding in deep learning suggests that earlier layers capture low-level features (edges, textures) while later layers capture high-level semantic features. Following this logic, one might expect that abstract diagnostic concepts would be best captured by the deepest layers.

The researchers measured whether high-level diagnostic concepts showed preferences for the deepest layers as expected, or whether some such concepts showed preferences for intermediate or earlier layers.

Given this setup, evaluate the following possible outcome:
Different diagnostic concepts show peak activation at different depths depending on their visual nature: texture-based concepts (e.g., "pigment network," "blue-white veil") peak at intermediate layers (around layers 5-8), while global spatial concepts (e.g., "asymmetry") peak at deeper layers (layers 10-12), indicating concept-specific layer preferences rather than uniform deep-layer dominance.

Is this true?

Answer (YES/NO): NO